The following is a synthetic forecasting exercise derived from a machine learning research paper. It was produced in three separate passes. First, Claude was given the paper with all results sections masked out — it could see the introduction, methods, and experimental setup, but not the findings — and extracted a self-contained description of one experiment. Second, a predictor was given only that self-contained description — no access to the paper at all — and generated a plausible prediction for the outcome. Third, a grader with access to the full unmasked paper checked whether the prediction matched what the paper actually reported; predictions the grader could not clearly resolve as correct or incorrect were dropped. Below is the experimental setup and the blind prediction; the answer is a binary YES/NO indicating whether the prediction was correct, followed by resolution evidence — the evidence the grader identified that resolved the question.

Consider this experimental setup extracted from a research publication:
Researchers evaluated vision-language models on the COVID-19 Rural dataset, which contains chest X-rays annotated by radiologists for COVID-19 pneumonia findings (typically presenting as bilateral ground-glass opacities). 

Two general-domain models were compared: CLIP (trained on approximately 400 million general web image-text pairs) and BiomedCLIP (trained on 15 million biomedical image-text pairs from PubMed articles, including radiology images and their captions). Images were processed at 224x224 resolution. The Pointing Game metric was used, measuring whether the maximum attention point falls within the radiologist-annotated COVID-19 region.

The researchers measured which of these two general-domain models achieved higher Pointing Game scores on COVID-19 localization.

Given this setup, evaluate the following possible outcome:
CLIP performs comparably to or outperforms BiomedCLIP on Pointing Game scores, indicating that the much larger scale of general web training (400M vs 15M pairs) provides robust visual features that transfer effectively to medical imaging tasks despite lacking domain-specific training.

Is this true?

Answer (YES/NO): YES